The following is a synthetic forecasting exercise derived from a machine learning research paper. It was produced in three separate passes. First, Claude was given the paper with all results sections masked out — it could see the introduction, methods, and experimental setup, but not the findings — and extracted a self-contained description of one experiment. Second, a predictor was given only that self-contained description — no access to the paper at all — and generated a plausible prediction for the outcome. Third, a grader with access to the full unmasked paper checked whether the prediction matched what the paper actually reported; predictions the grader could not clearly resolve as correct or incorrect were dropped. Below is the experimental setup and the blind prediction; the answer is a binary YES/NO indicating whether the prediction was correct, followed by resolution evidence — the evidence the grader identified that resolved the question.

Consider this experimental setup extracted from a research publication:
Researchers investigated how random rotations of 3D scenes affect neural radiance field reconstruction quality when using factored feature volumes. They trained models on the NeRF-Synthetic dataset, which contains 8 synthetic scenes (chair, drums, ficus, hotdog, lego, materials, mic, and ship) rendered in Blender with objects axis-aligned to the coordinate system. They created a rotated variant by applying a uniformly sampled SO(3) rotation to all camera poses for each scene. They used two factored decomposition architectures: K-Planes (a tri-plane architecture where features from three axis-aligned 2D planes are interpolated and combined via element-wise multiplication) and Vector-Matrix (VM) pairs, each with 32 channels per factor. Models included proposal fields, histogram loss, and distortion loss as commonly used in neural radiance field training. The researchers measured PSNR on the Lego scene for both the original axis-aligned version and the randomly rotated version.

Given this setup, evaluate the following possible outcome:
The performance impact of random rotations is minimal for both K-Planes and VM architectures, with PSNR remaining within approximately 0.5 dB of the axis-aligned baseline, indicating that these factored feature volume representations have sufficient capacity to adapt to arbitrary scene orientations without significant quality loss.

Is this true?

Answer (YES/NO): NO